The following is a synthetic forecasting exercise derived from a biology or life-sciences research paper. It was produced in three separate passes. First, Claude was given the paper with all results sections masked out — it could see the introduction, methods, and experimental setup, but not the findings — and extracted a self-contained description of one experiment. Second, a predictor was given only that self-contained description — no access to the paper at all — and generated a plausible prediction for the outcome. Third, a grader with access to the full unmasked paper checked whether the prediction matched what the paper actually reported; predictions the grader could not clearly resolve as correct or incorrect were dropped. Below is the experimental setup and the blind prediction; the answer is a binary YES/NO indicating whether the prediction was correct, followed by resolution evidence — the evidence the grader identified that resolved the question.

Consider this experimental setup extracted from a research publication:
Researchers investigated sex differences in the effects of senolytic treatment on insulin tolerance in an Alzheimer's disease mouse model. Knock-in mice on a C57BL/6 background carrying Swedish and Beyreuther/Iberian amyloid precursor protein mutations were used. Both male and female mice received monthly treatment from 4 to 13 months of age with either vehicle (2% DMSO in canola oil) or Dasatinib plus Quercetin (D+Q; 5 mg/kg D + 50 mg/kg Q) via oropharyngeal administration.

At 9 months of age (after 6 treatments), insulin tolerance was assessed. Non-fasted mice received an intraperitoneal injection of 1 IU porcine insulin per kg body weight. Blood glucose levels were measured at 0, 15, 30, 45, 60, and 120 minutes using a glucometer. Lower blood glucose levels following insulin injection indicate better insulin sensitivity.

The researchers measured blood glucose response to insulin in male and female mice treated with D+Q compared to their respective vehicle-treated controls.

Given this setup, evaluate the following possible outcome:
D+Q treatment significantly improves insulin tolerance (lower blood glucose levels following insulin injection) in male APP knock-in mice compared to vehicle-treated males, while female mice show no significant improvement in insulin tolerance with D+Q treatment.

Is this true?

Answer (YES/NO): NO